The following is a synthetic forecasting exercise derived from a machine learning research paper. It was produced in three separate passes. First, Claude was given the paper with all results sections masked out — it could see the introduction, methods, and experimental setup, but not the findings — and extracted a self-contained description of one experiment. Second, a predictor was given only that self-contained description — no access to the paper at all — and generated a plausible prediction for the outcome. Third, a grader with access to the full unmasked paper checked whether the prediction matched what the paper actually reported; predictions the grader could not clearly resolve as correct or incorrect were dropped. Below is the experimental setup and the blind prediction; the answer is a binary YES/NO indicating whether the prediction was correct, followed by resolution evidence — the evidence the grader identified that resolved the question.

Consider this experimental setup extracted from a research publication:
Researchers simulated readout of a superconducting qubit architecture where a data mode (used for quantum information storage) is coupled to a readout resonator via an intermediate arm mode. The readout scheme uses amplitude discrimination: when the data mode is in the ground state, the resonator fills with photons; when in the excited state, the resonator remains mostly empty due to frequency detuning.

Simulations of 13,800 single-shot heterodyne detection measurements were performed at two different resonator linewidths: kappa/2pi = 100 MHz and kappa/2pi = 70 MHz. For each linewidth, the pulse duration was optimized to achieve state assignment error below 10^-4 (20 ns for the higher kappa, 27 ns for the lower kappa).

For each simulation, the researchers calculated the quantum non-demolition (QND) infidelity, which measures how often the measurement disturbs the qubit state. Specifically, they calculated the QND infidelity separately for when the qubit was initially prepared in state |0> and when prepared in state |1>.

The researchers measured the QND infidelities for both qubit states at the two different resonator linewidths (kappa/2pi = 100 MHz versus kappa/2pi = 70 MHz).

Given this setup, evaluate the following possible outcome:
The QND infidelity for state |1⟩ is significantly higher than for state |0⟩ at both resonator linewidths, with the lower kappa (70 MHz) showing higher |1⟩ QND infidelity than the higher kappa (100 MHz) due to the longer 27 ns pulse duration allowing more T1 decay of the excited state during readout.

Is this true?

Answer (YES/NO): NO